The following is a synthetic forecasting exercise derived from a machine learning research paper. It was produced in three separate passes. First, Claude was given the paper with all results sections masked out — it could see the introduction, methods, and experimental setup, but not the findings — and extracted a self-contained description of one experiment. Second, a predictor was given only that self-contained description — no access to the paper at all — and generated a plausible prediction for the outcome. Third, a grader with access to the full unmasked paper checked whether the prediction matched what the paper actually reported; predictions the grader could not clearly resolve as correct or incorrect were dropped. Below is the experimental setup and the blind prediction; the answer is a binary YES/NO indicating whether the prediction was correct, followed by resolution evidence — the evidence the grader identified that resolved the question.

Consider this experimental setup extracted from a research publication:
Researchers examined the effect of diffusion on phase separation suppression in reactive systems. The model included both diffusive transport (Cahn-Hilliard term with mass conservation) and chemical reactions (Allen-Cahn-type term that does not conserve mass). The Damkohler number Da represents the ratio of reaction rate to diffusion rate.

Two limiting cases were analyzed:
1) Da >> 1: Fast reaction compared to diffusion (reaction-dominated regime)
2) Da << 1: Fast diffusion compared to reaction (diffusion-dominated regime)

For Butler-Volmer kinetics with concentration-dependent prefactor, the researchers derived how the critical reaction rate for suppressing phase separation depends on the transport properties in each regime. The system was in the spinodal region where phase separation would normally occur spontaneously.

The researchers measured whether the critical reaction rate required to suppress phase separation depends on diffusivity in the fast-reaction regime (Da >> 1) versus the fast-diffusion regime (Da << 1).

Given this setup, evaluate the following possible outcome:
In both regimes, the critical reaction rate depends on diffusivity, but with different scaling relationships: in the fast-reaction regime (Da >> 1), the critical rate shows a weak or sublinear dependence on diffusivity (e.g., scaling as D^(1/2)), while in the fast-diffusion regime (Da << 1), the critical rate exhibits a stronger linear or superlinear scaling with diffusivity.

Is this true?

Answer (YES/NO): NO